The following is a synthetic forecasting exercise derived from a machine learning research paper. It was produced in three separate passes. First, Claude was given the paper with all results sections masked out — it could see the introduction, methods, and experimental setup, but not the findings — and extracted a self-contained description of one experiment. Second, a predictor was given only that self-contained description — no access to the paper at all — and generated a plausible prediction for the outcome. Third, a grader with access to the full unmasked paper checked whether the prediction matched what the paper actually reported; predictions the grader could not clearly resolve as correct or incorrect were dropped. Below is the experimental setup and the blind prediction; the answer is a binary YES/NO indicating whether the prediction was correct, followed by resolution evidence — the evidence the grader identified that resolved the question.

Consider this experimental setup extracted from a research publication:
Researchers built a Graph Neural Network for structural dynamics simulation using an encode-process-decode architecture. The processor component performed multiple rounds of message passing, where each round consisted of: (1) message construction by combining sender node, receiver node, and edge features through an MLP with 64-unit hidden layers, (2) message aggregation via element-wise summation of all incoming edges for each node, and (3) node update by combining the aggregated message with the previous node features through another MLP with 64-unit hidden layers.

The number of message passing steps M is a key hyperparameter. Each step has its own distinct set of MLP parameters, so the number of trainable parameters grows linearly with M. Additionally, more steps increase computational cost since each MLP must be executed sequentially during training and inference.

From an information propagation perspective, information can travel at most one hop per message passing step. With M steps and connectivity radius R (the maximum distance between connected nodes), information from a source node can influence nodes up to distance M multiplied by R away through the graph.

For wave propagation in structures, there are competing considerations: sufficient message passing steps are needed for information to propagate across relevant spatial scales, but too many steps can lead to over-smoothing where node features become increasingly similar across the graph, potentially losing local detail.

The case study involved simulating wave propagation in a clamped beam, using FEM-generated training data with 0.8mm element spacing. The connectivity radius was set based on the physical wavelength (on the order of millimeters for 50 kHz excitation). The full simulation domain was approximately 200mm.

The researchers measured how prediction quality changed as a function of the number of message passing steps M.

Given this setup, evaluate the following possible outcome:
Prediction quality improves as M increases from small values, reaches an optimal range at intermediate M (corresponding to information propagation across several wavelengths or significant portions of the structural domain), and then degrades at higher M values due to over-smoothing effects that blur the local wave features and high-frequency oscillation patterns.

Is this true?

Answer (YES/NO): NO